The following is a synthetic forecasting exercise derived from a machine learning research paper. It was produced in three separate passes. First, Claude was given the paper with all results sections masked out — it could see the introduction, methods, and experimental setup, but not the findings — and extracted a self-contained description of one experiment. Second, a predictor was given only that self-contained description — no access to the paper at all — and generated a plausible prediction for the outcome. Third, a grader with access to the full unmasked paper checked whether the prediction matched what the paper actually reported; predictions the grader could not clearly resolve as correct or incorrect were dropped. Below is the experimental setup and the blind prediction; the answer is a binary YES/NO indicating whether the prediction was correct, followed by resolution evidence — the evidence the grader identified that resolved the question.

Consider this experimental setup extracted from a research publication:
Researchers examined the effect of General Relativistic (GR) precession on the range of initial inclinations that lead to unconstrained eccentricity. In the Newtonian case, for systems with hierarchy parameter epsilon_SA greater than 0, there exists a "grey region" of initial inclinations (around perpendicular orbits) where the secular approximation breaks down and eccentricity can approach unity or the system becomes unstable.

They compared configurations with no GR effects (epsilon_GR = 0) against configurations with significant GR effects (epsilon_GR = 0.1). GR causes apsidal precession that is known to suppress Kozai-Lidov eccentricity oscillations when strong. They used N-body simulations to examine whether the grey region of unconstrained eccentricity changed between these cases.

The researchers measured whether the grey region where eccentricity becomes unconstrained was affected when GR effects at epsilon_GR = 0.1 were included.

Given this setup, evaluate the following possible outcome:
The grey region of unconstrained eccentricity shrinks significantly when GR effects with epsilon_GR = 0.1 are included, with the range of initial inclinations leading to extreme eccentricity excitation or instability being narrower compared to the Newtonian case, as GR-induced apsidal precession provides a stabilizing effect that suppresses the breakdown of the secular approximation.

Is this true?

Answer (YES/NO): YES